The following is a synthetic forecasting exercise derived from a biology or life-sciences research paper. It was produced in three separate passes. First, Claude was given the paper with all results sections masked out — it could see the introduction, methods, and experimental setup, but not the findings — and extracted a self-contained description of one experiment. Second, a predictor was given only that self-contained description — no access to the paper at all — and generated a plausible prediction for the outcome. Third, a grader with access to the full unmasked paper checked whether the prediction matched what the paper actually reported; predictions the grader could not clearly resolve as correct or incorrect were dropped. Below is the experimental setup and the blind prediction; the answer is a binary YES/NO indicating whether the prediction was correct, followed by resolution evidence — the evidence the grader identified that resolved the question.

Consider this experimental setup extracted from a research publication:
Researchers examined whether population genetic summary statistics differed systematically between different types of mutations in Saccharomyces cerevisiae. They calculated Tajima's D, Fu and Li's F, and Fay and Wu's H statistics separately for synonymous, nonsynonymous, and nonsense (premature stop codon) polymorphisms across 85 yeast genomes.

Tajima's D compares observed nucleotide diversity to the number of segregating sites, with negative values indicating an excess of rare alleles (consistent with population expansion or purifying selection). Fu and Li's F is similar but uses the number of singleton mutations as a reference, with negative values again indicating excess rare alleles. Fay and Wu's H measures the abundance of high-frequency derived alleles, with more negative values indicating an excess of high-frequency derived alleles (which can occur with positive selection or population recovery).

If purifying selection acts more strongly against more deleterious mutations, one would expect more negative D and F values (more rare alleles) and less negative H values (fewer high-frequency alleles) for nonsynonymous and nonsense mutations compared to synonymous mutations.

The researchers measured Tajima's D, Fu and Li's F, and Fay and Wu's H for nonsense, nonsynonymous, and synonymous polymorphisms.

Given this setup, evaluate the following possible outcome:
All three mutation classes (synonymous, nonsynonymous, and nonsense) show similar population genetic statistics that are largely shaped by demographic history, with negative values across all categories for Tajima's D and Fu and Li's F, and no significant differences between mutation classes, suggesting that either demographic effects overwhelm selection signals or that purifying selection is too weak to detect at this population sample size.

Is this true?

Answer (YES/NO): NO